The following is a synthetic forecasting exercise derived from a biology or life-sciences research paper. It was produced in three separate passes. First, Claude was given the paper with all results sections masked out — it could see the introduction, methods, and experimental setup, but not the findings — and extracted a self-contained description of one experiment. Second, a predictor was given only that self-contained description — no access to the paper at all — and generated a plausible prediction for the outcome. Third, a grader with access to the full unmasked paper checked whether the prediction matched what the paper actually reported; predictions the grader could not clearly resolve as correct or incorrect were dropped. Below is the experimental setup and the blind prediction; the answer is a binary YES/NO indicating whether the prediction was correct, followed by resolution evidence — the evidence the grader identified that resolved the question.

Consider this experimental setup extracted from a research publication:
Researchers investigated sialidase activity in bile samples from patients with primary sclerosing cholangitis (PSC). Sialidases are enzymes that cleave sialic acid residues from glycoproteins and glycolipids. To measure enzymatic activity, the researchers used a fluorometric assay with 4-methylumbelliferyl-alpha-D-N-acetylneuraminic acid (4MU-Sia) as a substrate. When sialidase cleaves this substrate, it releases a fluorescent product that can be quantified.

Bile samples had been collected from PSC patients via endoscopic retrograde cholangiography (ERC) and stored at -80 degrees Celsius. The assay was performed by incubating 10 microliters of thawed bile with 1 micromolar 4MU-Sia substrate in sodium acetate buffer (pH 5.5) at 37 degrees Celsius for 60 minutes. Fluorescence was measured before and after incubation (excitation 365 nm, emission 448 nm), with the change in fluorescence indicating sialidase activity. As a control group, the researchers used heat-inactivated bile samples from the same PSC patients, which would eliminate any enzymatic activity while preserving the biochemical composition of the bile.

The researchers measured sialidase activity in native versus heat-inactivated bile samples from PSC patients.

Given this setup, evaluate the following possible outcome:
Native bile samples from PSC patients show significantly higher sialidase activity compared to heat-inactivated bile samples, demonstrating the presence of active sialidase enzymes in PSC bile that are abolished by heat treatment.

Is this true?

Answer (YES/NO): YES